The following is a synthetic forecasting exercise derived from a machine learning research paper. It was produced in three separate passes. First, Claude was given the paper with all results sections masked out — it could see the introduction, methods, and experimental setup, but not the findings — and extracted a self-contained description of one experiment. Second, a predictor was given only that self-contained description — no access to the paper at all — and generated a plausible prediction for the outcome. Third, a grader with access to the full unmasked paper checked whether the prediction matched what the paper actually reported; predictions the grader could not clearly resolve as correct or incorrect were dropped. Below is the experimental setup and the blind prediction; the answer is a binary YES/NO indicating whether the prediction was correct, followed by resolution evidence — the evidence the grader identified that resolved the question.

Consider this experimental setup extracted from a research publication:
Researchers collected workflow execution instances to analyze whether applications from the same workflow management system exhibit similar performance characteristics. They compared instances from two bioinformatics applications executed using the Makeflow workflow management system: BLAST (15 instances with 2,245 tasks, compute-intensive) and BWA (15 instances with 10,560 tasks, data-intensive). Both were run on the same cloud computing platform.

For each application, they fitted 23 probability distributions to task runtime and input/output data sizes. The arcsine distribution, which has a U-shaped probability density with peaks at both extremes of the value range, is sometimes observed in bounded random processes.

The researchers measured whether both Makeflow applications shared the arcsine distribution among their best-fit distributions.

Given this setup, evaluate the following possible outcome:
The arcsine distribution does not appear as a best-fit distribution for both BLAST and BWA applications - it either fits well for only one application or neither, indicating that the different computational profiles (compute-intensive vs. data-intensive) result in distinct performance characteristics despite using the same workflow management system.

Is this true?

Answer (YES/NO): NO